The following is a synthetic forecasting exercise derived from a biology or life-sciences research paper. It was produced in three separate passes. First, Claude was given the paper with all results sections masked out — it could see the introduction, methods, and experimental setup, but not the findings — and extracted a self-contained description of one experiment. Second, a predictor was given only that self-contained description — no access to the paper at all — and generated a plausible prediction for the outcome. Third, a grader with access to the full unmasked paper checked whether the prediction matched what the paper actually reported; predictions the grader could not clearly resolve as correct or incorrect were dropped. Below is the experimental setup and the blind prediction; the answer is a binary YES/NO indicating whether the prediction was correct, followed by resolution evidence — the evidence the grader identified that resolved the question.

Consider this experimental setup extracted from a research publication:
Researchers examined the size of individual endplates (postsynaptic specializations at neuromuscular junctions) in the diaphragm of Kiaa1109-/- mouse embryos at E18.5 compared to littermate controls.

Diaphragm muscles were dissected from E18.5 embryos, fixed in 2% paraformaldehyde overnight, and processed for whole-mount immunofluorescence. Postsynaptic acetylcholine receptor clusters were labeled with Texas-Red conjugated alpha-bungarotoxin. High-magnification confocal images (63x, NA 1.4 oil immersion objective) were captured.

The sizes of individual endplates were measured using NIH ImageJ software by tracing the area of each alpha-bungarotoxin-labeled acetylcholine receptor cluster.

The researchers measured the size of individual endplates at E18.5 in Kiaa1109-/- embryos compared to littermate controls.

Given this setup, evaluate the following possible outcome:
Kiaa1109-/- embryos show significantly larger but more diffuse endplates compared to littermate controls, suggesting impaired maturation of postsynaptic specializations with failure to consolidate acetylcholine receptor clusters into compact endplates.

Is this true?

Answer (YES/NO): NO